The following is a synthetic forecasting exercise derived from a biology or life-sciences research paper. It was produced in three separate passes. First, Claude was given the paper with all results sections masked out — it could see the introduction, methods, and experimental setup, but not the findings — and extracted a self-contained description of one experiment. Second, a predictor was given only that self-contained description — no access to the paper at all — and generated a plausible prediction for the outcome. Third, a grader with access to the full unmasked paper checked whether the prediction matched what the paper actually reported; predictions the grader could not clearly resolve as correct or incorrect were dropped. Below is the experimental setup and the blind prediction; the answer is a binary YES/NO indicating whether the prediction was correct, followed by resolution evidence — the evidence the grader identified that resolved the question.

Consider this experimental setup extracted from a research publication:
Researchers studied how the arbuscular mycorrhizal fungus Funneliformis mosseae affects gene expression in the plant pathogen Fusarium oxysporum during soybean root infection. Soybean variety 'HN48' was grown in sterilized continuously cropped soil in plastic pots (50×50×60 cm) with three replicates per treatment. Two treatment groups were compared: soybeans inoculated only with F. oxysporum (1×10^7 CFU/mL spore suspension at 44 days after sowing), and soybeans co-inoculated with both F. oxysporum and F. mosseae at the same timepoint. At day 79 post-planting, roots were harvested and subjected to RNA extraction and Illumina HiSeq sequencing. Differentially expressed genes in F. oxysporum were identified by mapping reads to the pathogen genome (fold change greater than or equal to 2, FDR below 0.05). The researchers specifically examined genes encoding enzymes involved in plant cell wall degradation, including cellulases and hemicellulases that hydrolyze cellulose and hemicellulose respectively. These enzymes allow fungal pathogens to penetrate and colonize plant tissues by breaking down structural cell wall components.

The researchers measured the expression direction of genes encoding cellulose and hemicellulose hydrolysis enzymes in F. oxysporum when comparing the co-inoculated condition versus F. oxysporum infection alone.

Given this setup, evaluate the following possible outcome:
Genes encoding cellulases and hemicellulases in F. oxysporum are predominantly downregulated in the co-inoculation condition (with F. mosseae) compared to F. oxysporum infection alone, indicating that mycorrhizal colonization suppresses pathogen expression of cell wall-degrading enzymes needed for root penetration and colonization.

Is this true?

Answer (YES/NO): YES